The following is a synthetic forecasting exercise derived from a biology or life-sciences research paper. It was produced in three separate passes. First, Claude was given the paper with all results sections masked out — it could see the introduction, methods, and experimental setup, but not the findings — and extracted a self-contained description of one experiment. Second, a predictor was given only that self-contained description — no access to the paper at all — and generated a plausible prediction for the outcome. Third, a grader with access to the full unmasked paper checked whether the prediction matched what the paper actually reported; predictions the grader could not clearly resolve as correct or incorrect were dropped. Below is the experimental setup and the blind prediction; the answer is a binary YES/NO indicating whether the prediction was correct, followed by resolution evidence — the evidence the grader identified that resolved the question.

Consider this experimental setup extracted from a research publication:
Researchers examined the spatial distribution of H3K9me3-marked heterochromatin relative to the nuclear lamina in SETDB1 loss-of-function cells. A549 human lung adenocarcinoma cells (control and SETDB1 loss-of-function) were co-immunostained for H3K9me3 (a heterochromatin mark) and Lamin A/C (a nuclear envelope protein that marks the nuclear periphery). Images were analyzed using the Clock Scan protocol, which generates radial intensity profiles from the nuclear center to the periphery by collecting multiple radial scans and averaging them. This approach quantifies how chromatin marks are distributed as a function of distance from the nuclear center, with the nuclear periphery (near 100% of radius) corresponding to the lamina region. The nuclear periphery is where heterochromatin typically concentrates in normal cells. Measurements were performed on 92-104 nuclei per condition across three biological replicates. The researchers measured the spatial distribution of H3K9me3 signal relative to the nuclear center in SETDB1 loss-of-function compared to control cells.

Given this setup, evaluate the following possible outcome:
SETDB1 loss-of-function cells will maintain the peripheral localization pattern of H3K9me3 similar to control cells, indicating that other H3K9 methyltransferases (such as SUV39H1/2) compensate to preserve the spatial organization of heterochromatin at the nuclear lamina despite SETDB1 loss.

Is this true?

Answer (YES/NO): NO